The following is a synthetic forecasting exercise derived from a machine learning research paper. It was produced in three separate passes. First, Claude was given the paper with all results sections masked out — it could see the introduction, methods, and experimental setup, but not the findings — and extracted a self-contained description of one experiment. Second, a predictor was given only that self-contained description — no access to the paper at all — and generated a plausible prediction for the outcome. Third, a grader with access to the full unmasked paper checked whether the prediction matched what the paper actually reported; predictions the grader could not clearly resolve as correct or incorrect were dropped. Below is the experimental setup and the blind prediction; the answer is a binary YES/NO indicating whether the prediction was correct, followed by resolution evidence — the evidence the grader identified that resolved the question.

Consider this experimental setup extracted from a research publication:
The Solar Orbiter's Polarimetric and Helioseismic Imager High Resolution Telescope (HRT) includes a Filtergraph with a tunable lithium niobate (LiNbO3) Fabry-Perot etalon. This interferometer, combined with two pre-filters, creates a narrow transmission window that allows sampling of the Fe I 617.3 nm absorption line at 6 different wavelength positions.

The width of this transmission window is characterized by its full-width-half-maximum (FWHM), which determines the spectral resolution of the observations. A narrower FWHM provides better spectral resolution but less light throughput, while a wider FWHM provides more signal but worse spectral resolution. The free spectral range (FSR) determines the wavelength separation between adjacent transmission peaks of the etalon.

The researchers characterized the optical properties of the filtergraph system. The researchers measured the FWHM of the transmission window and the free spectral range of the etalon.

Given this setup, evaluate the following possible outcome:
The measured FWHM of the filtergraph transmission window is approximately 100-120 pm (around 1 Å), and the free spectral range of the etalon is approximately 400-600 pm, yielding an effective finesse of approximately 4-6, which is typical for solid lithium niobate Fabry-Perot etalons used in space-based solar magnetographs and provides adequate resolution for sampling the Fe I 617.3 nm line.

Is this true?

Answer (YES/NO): NO